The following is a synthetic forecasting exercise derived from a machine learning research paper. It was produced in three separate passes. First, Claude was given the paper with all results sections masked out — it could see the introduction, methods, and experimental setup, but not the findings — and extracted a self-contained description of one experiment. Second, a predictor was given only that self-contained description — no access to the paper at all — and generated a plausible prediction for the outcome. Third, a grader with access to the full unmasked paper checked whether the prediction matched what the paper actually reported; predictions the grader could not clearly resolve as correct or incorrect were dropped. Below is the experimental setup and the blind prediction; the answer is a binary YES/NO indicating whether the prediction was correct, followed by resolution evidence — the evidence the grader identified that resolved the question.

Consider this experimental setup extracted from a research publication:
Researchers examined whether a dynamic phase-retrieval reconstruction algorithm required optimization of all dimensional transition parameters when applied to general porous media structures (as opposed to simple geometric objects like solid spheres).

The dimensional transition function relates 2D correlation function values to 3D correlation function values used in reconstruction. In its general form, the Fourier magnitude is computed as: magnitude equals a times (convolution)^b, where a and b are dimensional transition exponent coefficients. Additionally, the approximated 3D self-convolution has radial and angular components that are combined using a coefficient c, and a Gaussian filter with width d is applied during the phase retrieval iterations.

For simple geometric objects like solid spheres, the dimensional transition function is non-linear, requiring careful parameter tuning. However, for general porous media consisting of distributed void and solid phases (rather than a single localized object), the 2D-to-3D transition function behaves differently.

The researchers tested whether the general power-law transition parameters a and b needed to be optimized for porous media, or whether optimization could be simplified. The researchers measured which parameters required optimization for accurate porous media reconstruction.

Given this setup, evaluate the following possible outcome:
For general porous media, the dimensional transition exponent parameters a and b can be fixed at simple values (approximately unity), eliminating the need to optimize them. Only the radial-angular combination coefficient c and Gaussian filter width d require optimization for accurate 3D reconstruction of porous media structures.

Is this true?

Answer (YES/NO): YES